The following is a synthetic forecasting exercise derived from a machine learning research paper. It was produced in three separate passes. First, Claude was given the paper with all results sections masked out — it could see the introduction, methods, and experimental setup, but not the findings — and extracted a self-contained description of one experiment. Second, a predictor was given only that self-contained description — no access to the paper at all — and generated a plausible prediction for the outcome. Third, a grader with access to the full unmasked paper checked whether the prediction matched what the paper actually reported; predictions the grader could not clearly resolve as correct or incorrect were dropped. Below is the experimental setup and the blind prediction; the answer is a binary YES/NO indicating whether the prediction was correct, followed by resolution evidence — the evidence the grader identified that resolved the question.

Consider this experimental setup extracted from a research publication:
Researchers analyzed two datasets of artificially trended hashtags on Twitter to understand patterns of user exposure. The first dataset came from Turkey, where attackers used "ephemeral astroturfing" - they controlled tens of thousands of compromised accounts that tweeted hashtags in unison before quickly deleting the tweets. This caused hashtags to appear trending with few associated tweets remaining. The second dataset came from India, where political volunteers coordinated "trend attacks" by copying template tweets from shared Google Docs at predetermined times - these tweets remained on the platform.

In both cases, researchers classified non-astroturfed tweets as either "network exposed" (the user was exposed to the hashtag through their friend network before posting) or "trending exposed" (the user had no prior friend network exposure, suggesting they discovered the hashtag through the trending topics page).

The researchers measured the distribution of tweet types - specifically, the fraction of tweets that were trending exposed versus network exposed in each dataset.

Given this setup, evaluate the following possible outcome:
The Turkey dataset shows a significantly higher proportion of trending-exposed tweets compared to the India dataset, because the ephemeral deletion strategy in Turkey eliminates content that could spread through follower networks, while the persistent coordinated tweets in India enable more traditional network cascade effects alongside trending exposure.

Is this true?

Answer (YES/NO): YES